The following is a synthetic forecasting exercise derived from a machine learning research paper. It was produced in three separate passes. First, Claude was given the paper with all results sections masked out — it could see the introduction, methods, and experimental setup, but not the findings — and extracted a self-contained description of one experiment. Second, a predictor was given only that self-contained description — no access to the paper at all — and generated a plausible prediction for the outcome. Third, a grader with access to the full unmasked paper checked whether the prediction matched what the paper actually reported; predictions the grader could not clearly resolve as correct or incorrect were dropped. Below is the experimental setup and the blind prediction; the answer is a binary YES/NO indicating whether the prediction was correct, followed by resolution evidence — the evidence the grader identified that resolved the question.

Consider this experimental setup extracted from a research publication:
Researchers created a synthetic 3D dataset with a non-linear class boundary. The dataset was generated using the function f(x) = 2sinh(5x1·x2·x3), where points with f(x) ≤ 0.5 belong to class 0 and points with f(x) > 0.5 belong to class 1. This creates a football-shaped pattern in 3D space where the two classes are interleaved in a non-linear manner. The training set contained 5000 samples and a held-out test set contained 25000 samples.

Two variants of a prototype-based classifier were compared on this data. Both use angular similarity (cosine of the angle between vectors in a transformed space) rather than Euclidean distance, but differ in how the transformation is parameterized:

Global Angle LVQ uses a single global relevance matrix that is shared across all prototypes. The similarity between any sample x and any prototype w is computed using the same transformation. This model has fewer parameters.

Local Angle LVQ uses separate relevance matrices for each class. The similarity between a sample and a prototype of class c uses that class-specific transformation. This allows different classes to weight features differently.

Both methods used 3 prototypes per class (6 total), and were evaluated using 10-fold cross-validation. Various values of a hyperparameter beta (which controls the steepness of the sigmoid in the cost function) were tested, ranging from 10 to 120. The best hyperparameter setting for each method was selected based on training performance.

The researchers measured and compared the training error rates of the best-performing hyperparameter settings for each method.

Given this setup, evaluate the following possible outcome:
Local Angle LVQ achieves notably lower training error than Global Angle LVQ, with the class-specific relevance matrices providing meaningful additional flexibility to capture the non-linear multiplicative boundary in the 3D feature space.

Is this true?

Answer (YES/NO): YES